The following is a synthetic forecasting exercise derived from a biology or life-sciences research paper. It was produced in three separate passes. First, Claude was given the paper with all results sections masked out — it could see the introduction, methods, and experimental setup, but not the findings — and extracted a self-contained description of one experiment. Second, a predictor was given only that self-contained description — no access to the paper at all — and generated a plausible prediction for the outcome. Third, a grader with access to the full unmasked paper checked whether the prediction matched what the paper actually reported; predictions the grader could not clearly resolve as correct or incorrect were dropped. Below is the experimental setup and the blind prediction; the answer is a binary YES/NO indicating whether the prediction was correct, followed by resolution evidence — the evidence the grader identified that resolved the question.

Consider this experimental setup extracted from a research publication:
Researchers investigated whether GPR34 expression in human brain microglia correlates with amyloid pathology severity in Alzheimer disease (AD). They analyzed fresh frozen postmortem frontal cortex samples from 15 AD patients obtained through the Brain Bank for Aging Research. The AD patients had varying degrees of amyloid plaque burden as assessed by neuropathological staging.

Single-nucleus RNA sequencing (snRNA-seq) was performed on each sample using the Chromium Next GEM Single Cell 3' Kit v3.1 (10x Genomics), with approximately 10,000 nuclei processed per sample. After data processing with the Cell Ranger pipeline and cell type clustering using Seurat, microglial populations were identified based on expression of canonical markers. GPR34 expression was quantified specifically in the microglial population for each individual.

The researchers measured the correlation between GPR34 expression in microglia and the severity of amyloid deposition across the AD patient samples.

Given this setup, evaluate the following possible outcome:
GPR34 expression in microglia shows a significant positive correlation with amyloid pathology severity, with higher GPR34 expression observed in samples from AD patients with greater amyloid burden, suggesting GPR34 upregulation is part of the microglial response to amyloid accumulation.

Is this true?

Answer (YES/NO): NO